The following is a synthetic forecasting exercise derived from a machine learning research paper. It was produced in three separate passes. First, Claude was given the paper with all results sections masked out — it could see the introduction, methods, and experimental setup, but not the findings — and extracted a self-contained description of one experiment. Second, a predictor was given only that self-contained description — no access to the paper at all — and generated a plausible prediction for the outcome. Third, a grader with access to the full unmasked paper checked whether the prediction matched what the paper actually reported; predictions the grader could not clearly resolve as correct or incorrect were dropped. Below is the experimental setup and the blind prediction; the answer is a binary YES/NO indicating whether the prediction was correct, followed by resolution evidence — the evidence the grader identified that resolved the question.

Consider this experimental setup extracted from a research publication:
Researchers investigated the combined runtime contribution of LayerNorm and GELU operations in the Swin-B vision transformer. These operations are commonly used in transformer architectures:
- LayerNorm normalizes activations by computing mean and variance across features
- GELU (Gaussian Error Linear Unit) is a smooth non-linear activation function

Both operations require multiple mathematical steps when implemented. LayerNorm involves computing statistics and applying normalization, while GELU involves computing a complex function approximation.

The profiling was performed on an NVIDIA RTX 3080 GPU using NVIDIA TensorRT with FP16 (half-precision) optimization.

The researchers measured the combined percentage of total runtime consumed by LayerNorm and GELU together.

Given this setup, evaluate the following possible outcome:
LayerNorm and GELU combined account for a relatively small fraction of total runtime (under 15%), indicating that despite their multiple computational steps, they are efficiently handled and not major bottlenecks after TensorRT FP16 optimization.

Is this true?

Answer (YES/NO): NO